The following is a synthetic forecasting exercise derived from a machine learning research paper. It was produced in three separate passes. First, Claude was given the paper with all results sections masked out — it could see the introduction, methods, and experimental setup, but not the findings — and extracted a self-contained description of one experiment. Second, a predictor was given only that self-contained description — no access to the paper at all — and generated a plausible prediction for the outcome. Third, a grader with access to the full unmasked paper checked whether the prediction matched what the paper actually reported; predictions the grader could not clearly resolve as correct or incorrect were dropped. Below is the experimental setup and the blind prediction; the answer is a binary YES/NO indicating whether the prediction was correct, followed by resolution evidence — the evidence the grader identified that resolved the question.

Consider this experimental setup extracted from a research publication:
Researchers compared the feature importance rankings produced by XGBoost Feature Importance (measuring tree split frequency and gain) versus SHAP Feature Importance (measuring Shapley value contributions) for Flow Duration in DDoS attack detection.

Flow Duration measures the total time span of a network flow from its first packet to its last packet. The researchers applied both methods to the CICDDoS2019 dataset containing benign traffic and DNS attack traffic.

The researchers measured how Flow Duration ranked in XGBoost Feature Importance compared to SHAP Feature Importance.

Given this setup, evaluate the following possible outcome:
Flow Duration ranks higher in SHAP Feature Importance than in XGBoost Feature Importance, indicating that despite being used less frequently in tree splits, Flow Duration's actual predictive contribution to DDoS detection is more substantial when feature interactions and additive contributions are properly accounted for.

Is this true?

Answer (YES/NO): NO